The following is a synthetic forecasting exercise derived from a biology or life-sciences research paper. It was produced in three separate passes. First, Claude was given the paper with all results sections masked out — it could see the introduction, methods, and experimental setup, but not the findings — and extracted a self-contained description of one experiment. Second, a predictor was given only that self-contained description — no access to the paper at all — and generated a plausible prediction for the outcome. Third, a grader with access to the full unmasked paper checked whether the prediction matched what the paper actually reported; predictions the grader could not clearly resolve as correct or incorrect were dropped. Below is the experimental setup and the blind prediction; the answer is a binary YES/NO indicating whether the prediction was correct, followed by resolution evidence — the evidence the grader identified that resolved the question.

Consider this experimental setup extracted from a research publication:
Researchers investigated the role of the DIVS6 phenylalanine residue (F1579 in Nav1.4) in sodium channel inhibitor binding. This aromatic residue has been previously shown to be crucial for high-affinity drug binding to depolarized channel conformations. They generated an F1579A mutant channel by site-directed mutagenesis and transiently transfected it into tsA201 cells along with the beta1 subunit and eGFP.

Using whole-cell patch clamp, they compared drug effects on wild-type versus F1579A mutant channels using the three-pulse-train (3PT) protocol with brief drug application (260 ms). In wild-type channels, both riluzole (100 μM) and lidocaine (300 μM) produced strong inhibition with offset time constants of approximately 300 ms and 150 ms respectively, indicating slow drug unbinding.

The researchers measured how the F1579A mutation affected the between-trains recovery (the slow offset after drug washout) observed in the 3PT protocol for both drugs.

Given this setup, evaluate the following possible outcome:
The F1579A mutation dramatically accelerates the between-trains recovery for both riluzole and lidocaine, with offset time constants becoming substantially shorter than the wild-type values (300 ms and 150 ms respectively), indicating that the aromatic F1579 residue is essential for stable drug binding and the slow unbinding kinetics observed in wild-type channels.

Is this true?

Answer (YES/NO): YES